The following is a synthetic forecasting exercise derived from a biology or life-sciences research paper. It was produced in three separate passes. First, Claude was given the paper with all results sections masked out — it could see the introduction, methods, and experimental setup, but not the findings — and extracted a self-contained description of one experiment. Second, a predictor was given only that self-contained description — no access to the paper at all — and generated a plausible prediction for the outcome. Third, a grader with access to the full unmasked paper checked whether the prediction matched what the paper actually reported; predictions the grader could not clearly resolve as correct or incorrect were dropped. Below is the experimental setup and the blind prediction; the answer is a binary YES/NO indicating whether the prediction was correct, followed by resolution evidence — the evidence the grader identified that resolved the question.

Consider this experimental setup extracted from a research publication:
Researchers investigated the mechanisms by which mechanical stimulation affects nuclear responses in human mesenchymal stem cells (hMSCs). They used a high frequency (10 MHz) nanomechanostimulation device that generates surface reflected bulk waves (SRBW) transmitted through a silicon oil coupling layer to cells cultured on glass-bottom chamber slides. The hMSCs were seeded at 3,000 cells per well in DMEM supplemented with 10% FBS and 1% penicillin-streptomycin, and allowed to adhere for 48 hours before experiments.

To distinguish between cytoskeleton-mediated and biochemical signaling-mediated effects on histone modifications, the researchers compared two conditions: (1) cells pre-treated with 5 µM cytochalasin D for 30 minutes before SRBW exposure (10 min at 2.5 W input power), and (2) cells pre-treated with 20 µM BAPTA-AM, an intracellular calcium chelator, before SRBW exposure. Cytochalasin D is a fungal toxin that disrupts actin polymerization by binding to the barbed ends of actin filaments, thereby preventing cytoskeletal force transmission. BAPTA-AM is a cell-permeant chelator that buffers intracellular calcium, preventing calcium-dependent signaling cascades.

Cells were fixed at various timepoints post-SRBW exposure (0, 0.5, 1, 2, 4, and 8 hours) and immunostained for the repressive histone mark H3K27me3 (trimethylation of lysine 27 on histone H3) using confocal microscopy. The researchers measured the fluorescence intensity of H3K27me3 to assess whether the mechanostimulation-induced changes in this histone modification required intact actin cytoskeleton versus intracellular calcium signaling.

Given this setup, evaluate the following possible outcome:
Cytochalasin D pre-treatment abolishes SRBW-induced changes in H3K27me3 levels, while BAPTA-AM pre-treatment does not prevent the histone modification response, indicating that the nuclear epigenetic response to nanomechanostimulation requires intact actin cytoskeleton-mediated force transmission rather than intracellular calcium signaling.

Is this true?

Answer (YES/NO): NO